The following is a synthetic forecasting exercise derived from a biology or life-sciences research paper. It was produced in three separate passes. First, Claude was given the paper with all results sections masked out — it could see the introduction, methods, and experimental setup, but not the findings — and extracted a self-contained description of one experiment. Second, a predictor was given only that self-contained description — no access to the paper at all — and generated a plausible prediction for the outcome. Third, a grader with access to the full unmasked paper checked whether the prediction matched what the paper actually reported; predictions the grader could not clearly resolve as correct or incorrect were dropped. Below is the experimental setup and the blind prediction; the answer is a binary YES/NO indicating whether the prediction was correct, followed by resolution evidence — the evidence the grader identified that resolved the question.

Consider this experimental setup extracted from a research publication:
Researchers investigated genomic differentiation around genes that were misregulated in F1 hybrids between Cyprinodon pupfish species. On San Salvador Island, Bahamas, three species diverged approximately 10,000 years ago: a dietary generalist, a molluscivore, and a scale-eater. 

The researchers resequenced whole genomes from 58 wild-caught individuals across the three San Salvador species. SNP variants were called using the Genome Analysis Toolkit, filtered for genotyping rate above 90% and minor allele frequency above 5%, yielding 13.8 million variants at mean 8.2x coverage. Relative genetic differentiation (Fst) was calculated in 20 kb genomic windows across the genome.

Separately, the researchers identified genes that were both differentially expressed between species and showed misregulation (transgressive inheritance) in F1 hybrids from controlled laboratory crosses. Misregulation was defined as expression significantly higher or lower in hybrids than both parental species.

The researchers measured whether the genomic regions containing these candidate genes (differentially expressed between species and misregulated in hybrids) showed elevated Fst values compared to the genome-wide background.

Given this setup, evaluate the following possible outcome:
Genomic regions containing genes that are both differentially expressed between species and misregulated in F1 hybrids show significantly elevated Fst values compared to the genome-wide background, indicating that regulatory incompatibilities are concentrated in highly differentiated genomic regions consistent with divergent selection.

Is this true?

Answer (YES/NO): YES